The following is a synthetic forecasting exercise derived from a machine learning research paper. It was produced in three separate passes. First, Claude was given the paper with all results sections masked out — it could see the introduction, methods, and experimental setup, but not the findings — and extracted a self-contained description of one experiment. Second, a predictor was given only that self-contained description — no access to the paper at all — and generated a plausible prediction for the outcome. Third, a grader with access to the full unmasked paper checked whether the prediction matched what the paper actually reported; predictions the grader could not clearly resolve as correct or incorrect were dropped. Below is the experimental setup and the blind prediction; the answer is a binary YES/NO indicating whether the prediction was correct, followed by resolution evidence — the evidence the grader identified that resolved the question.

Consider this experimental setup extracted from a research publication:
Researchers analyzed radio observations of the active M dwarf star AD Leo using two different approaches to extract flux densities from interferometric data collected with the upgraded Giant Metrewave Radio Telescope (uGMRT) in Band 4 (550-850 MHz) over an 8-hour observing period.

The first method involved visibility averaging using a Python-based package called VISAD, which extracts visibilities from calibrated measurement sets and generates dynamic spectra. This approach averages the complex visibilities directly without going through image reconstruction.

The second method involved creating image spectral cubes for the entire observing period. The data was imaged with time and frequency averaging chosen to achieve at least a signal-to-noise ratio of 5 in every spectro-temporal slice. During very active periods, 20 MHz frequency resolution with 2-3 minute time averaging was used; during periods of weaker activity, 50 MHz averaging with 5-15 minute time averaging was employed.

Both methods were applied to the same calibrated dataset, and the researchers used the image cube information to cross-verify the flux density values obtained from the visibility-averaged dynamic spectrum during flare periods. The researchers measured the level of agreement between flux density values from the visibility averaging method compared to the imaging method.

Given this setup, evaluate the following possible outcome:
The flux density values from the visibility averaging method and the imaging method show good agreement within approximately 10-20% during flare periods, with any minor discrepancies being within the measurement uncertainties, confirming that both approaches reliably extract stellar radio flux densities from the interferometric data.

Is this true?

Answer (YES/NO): YES